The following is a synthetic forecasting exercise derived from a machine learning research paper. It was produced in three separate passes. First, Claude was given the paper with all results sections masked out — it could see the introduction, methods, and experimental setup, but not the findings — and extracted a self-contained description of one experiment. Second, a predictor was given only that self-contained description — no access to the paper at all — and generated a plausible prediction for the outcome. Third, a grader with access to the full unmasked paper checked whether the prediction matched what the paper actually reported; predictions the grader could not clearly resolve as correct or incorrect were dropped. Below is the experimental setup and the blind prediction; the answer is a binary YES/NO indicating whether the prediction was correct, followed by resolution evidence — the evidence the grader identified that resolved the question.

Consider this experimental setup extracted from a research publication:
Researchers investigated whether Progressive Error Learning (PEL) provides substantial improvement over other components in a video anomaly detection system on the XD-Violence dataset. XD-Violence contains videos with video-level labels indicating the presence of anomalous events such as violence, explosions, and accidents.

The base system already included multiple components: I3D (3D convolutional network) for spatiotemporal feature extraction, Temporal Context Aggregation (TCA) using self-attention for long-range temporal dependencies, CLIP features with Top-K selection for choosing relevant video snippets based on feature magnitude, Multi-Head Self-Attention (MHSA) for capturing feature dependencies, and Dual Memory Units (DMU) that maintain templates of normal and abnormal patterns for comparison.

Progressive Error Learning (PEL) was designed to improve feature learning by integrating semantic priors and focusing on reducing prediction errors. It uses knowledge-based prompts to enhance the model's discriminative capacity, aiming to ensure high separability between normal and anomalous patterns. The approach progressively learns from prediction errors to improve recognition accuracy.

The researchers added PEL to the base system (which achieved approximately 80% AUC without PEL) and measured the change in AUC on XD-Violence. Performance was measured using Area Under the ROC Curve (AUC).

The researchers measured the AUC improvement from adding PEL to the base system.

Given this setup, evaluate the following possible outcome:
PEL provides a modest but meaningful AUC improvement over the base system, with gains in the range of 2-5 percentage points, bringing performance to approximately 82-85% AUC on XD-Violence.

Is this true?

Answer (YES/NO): YES